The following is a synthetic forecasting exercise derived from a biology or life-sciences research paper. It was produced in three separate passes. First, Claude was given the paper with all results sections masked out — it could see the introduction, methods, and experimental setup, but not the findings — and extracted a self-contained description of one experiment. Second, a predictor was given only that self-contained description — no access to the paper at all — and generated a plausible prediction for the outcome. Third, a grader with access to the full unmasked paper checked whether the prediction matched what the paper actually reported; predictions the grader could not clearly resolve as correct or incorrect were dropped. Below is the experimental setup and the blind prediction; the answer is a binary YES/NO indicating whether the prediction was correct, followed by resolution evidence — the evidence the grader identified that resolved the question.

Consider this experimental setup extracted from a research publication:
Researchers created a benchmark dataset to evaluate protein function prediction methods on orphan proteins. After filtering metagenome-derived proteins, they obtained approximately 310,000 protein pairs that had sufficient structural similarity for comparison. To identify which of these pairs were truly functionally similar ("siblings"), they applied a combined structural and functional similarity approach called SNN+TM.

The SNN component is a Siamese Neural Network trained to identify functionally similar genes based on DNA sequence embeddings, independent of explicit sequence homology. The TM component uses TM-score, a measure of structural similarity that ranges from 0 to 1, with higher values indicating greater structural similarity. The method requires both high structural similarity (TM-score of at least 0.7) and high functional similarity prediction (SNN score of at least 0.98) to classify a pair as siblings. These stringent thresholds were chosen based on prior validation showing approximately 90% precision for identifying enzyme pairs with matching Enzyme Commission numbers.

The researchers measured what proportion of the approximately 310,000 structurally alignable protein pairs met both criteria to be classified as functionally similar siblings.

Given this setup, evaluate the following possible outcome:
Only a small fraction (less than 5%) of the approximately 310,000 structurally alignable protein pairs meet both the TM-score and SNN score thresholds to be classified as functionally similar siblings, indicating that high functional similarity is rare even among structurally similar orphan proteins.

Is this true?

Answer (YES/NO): YES